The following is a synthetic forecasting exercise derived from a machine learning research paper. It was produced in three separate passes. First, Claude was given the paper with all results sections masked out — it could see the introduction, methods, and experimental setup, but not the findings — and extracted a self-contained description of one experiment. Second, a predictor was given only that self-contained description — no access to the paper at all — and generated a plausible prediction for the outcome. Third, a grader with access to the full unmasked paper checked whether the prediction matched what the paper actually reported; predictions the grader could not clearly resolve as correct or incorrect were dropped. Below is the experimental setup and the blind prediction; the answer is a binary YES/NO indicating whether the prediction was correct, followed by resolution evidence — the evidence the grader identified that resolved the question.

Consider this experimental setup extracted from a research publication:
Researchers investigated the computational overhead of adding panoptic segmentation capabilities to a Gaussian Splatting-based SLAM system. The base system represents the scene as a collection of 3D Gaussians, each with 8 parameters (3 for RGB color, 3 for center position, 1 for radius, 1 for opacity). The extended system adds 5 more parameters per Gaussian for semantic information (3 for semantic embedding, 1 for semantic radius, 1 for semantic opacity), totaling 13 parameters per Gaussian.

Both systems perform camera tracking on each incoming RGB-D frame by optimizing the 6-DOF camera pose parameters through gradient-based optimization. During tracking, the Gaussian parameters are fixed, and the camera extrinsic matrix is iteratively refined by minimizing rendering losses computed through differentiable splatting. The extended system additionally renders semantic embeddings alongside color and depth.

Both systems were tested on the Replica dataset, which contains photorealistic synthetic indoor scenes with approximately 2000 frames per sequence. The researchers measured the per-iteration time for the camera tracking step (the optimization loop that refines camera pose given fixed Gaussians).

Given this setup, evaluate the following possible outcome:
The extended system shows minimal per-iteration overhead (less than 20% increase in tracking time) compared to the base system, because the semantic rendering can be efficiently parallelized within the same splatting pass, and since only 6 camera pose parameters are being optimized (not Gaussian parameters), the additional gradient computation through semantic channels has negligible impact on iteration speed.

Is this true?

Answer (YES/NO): NO